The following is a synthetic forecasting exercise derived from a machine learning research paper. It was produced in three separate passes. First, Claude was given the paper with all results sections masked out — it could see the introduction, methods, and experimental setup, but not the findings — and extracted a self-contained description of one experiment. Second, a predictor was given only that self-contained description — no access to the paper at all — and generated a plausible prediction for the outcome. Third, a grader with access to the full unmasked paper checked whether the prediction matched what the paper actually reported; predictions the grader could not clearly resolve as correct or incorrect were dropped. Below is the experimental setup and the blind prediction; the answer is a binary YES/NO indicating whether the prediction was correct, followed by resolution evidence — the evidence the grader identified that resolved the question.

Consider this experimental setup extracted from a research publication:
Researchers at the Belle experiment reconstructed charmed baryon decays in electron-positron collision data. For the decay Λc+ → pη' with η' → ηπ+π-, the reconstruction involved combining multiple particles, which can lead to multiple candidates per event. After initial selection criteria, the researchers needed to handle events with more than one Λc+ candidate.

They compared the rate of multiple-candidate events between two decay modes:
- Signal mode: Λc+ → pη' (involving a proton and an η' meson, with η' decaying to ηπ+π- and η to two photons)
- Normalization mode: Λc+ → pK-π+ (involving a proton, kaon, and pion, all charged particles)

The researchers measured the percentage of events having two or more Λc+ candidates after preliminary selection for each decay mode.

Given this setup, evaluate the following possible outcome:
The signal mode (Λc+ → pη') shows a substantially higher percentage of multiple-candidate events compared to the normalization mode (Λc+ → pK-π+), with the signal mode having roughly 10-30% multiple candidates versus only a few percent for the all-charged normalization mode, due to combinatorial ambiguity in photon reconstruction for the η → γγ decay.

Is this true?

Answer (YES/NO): NO